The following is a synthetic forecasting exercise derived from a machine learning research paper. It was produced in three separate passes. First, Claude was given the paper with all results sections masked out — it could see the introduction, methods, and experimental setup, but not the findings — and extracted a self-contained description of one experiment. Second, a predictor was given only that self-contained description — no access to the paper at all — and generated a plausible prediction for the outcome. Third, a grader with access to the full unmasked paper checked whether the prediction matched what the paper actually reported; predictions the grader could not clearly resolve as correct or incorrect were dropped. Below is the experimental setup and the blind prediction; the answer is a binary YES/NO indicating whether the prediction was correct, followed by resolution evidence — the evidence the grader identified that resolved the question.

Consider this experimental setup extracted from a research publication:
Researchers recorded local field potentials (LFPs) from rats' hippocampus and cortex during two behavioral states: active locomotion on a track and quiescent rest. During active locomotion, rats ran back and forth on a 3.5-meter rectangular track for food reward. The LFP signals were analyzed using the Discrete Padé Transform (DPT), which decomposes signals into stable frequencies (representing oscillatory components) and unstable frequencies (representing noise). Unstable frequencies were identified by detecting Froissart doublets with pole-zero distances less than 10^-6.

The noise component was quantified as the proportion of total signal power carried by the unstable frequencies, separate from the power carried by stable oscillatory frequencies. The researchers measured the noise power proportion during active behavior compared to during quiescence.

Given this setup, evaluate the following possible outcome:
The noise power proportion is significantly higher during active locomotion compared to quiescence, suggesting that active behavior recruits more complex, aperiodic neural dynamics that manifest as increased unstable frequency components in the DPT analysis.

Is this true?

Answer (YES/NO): NO